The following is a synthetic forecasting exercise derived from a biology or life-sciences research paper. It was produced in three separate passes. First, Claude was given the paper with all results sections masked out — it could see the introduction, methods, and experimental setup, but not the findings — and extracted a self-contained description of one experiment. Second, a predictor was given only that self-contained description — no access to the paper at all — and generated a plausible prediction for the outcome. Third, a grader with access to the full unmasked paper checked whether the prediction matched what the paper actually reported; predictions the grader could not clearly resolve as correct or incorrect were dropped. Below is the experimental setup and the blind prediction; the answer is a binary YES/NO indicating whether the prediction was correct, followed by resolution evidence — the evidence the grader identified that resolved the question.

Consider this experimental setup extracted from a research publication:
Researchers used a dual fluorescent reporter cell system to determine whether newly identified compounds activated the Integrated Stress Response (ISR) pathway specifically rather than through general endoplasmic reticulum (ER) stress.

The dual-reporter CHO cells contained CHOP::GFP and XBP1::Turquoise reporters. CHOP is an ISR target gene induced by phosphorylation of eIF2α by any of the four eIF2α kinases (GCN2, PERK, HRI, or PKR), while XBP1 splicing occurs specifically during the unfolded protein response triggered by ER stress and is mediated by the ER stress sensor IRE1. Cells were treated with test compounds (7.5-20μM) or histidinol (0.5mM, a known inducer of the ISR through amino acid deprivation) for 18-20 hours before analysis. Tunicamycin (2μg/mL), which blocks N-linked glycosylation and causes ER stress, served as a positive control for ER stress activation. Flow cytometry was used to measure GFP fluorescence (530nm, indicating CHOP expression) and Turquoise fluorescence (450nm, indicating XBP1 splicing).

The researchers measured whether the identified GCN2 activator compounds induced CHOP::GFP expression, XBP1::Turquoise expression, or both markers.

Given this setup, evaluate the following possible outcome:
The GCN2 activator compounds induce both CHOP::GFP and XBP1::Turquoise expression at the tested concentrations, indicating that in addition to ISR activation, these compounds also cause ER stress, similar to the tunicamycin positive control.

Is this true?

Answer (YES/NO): NO